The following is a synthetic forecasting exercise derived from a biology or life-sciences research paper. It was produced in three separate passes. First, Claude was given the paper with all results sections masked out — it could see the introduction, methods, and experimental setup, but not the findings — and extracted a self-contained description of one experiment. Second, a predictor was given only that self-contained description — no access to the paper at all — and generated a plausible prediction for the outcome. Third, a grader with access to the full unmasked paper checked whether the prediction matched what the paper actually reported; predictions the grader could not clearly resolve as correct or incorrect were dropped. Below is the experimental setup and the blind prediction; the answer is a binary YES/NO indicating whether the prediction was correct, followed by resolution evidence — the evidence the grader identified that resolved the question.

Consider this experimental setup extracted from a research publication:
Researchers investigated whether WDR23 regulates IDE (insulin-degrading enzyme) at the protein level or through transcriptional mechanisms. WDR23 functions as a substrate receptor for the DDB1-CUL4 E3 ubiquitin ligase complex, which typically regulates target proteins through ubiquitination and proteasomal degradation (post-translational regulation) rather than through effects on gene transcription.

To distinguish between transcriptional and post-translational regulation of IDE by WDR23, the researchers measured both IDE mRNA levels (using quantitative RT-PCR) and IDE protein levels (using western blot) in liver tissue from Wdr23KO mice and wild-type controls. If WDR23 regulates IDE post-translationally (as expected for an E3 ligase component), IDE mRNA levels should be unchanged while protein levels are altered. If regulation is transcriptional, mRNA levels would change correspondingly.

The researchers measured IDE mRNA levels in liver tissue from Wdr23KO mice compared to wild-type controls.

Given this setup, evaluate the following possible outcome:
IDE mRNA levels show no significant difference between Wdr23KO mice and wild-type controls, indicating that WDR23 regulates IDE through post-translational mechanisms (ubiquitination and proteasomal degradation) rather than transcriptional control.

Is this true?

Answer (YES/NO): NO